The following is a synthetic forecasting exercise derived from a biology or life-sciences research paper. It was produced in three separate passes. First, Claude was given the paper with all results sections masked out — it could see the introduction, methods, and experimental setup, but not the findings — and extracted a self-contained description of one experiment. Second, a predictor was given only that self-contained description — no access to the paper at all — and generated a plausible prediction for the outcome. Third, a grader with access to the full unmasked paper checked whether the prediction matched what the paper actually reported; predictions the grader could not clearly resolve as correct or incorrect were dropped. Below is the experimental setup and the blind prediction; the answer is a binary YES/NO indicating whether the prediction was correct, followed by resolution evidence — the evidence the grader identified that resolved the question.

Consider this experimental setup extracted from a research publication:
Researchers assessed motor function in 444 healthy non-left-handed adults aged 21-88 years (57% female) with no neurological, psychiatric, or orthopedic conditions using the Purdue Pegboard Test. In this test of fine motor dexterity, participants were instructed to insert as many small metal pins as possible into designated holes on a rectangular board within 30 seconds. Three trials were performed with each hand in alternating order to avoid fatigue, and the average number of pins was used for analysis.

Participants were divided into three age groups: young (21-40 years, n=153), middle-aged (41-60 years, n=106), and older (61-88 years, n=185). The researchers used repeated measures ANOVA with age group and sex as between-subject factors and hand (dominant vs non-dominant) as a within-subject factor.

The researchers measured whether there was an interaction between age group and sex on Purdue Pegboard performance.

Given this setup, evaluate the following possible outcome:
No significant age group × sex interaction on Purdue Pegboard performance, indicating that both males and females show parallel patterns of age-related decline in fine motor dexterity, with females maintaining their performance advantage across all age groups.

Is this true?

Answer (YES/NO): YES